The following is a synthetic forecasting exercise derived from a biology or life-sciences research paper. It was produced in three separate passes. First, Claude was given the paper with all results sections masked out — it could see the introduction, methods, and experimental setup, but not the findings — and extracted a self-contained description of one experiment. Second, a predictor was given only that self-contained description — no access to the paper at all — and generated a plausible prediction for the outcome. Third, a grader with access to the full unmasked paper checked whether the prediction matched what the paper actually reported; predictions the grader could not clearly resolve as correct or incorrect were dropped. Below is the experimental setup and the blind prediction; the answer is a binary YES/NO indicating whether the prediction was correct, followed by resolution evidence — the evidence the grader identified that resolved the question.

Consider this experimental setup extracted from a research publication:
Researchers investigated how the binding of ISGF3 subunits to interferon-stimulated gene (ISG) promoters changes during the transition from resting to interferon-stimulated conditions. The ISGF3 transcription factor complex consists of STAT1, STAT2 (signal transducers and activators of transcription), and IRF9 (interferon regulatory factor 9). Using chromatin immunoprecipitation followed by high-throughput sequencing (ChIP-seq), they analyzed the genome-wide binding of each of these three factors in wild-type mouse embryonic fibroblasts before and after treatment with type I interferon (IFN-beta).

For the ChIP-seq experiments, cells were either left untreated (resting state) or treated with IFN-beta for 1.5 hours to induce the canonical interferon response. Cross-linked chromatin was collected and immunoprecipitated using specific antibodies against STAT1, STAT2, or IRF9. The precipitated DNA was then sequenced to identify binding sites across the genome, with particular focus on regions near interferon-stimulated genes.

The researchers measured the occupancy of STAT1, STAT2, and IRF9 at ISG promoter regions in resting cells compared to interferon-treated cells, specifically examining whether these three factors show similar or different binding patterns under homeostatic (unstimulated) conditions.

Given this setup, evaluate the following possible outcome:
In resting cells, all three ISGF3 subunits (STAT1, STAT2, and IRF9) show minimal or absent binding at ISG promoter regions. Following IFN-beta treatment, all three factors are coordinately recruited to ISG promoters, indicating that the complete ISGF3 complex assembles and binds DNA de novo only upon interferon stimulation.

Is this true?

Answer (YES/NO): NO